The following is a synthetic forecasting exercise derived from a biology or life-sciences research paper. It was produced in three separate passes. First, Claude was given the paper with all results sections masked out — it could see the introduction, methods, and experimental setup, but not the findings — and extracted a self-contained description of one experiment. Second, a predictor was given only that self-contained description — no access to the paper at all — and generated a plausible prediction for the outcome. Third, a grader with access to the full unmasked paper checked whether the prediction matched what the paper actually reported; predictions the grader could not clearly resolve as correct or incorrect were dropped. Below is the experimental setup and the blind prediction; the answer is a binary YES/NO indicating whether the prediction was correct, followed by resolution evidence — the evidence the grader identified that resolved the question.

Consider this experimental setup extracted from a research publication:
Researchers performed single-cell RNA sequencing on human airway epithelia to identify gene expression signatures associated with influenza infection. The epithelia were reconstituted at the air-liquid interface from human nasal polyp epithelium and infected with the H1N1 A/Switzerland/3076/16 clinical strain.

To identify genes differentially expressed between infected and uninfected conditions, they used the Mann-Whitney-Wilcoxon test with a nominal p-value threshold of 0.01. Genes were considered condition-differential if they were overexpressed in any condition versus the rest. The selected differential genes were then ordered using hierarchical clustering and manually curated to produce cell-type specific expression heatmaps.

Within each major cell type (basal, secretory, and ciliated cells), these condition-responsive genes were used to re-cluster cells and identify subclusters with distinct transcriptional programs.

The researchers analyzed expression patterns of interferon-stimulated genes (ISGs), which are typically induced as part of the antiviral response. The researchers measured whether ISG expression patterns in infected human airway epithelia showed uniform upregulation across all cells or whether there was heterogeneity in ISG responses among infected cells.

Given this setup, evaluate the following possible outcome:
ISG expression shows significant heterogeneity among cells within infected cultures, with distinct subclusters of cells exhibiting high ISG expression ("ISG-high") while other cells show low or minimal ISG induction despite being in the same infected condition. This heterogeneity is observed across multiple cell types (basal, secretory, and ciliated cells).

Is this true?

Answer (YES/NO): YES